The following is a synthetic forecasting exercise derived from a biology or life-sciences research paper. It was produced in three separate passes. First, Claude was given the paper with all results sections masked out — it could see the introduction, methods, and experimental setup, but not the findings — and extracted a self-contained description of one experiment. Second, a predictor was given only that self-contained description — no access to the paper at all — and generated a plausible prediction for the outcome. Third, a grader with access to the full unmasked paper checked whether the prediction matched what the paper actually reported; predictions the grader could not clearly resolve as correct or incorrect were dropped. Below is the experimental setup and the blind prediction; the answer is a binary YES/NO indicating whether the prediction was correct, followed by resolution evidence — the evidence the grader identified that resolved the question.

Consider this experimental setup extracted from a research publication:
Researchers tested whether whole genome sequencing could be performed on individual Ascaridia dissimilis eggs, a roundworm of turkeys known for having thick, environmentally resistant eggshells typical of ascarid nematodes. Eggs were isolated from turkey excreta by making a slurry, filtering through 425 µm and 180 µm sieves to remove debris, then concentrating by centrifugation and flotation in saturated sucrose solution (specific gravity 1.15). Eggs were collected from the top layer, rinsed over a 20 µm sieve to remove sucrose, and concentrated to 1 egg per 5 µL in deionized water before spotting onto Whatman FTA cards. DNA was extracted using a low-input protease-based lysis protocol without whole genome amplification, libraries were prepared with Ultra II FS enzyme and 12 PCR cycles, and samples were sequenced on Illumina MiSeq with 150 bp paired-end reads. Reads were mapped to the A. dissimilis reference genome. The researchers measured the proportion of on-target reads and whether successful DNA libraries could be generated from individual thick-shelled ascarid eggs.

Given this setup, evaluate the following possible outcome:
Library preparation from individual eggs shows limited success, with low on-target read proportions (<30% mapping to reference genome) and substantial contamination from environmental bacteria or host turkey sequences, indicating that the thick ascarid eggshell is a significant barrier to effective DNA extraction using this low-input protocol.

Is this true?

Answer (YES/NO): YES